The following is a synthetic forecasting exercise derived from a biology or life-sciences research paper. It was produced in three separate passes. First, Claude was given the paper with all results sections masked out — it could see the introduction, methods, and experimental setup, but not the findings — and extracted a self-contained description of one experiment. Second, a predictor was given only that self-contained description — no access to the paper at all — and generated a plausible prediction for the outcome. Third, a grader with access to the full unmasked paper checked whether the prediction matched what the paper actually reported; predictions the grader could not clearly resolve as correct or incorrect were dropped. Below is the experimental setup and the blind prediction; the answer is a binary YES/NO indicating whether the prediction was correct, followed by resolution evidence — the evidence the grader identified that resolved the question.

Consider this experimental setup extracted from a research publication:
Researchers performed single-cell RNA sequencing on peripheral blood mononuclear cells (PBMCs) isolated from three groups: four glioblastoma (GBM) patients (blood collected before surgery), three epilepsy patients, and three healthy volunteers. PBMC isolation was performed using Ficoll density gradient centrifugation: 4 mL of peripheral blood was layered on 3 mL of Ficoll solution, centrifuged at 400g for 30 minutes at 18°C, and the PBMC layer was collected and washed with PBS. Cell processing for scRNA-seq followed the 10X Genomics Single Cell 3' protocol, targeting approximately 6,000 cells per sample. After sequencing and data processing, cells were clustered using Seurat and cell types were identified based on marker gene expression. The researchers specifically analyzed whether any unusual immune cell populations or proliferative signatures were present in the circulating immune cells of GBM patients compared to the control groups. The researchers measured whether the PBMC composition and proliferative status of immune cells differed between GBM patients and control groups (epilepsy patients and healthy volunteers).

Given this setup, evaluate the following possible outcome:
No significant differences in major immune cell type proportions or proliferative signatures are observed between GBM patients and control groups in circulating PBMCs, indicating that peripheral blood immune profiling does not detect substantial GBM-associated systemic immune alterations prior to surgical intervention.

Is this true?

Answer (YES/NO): NO